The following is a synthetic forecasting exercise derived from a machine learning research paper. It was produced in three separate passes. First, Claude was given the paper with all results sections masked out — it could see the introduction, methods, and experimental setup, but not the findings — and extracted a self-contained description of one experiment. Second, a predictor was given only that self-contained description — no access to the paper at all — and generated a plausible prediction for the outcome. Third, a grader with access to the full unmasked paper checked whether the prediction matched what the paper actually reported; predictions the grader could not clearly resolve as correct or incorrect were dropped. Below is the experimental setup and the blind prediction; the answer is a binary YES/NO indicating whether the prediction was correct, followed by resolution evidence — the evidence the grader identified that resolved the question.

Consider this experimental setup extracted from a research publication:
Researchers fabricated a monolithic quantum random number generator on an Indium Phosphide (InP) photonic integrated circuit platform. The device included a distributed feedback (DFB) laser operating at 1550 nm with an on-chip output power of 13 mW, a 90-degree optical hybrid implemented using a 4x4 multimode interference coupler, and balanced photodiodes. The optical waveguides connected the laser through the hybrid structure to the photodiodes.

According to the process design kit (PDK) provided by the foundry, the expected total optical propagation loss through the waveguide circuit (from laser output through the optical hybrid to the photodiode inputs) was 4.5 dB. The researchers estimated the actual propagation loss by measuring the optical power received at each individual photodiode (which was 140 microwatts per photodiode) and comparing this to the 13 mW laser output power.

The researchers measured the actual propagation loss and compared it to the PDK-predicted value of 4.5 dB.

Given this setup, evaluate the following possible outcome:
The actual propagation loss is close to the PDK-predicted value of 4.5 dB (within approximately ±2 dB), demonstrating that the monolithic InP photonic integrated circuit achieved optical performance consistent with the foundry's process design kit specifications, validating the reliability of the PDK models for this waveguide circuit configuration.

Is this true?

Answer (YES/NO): NO